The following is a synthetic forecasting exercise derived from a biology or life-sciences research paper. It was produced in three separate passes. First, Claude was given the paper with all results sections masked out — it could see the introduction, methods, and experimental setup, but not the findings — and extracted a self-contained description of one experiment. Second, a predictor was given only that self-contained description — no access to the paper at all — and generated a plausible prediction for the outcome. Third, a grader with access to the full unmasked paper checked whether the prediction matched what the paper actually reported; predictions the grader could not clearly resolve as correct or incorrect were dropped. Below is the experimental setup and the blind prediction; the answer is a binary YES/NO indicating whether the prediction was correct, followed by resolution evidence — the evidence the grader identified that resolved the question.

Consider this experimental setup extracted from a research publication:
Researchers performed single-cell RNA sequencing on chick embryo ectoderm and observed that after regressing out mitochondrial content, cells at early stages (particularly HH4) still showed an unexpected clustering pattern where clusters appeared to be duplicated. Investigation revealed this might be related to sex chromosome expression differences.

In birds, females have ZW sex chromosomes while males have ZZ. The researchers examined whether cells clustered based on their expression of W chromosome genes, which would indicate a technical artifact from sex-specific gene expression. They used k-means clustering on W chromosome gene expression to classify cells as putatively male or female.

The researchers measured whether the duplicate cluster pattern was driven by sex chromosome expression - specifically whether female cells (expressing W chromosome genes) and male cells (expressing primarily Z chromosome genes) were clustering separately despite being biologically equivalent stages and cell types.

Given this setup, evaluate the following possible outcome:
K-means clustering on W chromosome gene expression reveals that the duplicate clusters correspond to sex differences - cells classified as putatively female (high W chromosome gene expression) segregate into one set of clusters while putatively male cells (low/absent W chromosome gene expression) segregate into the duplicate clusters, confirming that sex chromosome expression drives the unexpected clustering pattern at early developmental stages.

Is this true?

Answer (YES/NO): YES